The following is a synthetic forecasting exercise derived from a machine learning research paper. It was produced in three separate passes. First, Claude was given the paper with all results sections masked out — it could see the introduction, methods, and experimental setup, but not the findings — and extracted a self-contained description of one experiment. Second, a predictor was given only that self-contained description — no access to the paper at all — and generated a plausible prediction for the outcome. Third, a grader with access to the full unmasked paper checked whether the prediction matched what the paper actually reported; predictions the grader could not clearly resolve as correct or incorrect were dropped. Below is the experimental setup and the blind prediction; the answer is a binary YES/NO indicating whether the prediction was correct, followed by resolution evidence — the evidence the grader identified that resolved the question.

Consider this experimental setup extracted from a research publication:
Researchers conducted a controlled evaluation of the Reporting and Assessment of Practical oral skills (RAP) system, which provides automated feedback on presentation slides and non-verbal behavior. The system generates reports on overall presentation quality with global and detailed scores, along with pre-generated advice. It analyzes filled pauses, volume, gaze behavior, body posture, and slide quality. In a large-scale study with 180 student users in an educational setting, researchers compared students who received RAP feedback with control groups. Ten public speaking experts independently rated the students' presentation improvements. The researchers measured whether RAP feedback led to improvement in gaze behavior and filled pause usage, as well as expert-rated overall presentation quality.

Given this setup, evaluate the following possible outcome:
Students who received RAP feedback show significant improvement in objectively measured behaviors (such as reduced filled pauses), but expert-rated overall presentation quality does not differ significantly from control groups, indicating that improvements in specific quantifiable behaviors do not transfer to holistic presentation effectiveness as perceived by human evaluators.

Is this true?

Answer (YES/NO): NO